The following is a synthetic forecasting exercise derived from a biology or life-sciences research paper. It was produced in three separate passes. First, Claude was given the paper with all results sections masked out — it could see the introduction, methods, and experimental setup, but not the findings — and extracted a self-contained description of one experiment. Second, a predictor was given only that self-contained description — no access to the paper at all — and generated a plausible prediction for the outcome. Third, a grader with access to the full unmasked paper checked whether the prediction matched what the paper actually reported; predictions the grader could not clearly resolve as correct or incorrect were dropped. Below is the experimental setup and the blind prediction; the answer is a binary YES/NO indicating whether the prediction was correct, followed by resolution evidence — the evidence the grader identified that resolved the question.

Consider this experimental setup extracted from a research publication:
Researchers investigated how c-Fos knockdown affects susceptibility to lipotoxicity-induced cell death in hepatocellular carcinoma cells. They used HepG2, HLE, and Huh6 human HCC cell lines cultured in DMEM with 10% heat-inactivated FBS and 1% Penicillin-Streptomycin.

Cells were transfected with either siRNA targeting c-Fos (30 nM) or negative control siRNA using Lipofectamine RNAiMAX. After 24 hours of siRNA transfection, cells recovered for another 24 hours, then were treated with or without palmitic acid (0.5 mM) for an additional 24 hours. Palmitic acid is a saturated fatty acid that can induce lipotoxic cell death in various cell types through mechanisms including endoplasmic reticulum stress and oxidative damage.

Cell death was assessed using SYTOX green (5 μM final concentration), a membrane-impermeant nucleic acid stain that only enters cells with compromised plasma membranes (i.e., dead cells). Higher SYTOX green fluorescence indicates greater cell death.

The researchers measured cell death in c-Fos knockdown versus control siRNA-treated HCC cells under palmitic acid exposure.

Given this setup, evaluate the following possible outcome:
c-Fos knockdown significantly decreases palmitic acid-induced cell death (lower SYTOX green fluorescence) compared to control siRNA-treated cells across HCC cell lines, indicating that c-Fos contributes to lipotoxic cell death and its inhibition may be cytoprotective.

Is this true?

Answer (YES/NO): NO